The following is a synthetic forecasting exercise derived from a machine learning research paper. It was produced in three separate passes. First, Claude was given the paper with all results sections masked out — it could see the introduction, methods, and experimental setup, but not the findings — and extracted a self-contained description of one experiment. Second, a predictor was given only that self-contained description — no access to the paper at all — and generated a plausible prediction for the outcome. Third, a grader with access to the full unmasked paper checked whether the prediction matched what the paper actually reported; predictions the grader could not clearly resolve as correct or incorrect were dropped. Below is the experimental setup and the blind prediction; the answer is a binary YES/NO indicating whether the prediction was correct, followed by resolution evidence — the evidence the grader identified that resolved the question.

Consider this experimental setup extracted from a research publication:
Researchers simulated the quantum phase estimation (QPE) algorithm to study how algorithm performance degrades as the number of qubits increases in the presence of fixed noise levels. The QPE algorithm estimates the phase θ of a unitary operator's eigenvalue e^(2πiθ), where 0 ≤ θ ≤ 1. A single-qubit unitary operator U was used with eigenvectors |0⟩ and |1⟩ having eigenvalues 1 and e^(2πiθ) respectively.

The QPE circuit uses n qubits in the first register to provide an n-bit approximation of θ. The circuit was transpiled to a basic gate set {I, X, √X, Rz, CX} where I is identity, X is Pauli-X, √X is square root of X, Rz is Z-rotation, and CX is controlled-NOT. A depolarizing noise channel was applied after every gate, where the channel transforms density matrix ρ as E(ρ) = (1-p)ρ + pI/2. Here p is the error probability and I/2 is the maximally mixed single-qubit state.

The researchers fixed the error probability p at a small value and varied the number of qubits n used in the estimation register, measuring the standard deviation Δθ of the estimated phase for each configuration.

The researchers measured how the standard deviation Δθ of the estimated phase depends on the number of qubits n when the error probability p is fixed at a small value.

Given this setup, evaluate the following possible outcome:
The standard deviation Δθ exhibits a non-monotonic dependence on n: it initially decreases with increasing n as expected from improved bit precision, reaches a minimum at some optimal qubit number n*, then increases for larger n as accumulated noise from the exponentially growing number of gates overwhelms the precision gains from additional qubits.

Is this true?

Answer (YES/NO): NO